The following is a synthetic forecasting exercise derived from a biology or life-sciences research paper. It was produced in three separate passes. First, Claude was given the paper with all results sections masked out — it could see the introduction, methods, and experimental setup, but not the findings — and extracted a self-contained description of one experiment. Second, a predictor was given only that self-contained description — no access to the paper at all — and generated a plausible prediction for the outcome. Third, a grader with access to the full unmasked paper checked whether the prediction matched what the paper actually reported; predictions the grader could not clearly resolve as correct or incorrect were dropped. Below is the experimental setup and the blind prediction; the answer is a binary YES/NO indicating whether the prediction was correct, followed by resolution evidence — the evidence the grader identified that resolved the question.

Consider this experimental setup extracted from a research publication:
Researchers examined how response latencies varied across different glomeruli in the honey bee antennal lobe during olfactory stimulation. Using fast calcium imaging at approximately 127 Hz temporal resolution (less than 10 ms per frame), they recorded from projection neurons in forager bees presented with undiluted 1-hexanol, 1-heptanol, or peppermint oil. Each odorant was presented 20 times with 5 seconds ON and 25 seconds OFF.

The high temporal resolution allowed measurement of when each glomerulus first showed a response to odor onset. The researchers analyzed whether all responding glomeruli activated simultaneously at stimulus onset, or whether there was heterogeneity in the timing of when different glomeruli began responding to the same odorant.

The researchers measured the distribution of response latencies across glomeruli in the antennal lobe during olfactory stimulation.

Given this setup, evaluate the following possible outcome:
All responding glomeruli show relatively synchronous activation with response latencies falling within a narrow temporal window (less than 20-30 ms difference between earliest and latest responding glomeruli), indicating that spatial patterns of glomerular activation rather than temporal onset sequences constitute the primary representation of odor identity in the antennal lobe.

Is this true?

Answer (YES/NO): NO